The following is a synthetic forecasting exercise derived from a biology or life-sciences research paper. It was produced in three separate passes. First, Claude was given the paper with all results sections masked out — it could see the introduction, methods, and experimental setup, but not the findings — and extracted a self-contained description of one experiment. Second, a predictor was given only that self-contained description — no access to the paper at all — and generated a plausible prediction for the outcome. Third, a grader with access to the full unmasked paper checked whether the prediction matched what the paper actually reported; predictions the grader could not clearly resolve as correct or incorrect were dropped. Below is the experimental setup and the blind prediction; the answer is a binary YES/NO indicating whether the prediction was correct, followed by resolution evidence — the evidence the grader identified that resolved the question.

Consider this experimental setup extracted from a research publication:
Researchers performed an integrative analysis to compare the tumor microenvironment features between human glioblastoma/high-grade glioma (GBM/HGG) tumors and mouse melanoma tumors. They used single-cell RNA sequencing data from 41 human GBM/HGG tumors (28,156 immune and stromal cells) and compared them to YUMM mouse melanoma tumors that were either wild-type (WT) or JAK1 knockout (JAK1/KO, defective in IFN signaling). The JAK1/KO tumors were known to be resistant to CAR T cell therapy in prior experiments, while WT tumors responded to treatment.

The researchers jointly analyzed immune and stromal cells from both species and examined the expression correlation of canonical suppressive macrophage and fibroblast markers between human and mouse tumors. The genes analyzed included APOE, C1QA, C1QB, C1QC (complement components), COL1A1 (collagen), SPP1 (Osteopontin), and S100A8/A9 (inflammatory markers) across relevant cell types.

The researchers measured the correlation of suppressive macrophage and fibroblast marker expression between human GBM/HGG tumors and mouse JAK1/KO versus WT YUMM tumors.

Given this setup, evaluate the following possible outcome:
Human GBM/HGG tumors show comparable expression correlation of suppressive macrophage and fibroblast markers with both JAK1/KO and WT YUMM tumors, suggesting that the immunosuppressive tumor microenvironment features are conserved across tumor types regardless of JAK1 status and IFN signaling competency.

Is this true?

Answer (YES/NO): NO